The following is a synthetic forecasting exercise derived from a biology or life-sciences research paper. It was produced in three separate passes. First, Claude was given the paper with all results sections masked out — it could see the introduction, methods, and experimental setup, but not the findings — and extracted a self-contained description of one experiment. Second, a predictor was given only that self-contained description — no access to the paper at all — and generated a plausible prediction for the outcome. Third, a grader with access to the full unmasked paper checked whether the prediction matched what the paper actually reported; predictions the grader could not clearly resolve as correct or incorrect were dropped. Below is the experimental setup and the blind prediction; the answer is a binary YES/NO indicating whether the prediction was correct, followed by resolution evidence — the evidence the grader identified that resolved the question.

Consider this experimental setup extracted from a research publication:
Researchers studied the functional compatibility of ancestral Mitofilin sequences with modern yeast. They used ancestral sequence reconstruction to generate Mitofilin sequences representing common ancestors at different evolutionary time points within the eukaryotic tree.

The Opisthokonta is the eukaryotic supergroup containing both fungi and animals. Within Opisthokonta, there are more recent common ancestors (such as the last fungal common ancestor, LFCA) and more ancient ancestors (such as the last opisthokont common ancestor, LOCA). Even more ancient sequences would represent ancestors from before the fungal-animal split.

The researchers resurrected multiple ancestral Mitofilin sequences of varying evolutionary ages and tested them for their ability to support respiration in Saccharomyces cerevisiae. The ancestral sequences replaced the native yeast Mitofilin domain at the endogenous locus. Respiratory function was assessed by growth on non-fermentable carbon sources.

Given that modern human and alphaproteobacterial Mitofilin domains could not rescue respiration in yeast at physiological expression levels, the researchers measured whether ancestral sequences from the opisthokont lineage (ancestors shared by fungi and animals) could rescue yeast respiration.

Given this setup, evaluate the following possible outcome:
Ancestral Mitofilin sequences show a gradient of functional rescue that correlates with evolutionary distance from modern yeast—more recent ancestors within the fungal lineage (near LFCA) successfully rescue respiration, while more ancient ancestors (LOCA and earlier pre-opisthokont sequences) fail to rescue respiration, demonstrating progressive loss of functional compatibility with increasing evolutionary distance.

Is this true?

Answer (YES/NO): NO